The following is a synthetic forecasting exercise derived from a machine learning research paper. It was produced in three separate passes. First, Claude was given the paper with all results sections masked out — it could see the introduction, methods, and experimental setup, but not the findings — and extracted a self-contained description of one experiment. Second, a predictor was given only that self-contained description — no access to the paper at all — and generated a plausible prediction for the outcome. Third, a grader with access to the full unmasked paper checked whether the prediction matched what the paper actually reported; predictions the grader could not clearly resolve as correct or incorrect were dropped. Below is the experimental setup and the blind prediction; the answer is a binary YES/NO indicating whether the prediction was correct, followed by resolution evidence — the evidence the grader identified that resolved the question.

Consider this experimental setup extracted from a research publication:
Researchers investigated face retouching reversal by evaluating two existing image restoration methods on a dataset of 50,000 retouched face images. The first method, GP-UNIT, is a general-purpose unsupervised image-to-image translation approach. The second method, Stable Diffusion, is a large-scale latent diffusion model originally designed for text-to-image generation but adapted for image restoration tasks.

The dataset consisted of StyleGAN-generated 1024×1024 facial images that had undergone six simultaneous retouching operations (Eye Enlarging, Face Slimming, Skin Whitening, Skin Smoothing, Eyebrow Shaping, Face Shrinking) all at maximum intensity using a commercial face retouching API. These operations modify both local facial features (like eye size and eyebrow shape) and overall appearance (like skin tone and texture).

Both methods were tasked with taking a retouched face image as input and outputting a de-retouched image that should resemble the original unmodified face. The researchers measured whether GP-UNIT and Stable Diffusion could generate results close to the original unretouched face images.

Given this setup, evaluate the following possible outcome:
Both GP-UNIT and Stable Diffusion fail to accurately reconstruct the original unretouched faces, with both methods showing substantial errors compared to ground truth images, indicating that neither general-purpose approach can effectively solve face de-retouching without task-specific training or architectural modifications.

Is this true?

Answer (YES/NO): YES